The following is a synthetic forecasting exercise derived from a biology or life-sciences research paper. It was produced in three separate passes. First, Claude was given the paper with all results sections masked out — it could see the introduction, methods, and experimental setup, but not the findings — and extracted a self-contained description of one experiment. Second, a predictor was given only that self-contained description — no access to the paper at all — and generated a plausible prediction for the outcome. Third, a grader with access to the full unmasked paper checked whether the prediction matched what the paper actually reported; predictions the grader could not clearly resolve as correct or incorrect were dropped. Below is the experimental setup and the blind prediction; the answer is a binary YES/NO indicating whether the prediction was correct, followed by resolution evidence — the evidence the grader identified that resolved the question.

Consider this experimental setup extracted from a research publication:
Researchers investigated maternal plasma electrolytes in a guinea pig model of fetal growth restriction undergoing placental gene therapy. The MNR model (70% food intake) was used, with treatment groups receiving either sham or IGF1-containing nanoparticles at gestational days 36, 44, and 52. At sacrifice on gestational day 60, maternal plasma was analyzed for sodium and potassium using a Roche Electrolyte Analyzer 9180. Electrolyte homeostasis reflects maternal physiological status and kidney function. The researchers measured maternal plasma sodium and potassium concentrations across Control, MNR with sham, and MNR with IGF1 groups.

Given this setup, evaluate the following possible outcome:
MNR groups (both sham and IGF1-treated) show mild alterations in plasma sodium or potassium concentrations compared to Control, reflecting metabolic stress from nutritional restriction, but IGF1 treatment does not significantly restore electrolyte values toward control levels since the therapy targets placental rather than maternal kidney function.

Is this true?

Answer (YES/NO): NO